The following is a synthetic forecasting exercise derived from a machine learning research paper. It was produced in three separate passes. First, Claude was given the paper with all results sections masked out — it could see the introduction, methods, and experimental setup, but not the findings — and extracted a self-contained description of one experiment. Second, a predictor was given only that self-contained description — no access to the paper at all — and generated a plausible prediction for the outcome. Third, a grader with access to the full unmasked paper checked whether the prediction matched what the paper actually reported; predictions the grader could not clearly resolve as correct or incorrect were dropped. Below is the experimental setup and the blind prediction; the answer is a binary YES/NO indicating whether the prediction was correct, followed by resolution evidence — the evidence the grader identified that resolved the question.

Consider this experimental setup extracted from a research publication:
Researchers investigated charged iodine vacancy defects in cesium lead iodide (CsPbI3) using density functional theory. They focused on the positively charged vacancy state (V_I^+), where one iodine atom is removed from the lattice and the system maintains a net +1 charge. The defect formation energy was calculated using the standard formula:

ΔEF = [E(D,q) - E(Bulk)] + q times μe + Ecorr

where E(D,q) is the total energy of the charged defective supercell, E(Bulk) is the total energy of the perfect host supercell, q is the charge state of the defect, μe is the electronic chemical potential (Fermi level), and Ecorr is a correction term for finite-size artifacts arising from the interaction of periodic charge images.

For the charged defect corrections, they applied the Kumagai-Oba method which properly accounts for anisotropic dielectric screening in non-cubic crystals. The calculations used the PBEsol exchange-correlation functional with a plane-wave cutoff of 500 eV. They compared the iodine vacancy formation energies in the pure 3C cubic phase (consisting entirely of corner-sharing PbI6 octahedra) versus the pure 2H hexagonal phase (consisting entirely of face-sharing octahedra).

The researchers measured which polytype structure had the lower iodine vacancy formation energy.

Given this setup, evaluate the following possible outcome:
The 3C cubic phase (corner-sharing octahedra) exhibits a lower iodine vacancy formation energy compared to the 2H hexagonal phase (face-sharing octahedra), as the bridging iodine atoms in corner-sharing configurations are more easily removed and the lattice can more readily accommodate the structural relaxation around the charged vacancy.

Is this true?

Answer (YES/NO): NO